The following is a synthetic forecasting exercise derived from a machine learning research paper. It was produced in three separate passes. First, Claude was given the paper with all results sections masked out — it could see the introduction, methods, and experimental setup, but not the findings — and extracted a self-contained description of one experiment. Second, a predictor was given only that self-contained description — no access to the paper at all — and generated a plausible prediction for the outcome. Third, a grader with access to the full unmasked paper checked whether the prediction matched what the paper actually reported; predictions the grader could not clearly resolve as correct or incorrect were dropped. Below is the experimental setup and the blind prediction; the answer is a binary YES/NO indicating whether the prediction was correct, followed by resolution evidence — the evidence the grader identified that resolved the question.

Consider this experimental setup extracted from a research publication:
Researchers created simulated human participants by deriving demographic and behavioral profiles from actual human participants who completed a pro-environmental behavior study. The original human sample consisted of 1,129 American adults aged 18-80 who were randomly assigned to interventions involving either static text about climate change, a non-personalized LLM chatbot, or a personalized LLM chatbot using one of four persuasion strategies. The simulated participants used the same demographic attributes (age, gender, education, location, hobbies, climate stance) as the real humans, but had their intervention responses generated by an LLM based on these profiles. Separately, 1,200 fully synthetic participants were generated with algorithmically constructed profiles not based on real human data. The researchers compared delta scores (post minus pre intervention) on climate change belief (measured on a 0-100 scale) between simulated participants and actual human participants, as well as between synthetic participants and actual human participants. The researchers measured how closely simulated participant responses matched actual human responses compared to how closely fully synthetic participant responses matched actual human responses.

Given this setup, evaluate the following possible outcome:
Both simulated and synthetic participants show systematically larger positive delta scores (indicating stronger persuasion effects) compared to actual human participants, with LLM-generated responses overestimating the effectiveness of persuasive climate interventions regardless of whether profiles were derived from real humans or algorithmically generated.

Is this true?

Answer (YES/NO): YES